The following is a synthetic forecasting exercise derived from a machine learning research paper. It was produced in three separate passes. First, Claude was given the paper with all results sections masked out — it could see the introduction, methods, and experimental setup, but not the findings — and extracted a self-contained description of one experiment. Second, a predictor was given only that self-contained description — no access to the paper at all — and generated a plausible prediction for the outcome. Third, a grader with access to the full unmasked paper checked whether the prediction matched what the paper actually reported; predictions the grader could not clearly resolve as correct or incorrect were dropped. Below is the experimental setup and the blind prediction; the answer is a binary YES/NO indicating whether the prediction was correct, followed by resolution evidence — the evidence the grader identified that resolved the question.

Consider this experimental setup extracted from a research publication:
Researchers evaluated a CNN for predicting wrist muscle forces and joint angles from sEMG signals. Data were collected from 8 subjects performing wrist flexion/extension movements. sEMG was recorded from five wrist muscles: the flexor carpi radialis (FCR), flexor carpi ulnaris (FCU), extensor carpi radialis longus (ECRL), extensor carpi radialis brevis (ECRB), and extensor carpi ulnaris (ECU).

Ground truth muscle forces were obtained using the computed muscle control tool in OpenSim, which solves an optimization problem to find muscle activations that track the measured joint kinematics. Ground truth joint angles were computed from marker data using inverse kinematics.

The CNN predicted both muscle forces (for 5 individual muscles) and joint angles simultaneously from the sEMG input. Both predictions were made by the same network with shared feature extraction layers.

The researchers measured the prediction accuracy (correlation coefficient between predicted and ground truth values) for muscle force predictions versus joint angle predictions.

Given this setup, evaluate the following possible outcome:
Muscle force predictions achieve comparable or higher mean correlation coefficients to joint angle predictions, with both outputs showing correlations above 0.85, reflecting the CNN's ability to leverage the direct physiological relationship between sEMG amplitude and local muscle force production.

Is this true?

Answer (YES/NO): YES